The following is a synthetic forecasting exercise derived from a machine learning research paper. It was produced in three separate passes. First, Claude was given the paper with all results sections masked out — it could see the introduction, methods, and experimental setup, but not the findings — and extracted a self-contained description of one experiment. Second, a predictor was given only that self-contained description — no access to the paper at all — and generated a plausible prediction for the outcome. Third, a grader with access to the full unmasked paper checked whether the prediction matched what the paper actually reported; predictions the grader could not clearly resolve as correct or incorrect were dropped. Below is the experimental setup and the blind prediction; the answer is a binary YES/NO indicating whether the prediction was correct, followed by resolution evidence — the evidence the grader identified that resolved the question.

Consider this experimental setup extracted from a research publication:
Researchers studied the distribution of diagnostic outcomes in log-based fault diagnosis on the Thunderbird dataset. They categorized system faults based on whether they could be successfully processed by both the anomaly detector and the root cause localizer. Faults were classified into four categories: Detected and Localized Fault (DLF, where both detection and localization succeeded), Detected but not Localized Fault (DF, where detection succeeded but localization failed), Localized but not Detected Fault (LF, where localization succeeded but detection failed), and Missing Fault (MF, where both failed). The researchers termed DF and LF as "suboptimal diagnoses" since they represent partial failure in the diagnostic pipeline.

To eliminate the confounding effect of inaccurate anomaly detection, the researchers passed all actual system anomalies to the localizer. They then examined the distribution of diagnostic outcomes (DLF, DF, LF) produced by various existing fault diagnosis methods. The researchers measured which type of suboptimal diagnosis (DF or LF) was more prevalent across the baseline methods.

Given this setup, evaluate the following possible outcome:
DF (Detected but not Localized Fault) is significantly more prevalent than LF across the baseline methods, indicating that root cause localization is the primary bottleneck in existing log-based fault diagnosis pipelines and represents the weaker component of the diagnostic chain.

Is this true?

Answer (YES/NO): YES